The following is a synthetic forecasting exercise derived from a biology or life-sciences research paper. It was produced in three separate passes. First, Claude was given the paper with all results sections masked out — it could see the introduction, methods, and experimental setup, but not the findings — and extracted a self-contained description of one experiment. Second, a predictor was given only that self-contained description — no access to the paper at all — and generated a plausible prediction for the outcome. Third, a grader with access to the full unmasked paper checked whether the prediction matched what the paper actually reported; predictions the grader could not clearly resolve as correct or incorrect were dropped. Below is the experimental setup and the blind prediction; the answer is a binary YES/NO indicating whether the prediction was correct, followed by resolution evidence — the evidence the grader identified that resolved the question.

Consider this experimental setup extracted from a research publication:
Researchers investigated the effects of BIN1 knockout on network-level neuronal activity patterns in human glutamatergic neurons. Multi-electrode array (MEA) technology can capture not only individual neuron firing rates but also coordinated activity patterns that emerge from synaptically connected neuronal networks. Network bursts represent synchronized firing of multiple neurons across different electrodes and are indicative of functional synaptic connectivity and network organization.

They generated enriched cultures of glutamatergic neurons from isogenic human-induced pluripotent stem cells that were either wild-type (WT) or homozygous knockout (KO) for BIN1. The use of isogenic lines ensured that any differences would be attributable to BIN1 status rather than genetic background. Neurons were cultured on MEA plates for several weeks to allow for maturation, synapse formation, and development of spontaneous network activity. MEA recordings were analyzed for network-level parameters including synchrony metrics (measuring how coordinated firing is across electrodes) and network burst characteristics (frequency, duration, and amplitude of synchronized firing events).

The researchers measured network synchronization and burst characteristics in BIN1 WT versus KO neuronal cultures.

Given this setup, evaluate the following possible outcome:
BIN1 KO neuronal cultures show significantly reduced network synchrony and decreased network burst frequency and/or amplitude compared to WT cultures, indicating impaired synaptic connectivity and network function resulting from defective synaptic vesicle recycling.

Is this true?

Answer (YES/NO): NO